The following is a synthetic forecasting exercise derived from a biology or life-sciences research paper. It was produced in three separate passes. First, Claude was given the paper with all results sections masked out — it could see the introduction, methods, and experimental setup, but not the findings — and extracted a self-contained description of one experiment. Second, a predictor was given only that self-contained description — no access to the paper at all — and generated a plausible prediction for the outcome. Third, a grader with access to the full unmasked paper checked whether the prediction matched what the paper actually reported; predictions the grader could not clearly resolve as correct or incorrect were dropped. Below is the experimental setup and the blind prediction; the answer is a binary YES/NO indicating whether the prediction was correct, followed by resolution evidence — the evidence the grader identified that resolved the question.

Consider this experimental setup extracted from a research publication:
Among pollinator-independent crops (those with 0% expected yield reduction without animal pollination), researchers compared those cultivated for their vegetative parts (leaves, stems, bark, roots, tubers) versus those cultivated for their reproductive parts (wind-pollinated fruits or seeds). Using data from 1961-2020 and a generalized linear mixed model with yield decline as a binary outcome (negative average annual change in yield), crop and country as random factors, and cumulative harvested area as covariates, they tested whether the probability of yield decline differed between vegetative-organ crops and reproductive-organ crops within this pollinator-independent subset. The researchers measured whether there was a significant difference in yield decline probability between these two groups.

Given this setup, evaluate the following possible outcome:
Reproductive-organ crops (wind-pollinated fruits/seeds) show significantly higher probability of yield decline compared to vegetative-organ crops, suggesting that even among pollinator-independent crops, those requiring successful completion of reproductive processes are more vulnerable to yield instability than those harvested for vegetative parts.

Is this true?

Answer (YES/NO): NO